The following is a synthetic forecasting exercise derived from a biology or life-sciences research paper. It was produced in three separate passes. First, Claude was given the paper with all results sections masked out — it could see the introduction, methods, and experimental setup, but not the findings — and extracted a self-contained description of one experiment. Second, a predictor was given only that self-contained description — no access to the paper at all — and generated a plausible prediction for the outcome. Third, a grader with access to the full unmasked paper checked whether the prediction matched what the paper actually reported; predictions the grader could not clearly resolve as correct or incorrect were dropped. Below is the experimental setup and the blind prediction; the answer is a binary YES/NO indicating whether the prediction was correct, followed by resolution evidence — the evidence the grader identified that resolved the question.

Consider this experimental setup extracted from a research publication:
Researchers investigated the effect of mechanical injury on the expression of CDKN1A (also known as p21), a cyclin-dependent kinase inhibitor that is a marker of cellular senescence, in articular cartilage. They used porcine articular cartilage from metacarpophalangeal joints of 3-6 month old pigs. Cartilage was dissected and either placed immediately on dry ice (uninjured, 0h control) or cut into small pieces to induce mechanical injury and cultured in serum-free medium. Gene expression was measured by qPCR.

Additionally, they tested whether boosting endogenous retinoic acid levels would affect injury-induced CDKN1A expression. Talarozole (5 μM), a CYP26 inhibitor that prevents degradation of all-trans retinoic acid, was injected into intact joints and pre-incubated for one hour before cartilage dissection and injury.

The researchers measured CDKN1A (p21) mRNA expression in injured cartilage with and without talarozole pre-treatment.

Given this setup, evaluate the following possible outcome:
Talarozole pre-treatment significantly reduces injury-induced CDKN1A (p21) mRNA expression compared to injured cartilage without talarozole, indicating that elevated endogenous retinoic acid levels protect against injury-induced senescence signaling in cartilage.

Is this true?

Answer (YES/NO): YES